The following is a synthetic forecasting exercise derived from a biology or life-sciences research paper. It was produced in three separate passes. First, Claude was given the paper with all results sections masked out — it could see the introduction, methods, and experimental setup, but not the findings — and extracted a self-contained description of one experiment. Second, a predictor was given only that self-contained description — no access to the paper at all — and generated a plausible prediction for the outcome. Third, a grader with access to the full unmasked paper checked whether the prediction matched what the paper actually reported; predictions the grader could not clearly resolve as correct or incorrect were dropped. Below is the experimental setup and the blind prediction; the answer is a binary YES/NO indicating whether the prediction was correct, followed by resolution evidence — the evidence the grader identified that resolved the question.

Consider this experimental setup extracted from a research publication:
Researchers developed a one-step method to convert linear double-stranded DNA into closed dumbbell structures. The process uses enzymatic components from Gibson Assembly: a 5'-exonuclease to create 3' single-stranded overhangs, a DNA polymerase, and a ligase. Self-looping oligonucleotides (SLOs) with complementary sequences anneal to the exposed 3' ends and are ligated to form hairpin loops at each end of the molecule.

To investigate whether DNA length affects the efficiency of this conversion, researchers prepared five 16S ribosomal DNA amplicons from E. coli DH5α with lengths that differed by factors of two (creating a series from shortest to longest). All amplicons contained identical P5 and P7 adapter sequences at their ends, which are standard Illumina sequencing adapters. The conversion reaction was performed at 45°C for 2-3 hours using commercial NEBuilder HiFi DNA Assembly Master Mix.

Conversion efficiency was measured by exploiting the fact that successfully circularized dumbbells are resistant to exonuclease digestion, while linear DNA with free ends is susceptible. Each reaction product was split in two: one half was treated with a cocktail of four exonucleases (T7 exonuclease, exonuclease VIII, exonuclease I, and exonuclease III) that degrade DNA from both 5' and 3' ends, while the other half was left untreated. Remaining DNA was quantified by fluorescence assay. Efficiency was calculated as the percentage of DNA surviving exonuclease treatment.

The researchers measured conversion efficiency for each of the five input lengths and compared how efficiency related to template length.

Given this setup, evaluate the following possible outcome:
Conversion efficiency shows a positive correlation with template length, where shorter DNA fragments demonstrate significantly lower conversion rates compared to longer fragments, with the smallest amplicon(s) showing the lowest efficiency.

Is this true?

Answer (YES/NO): NO